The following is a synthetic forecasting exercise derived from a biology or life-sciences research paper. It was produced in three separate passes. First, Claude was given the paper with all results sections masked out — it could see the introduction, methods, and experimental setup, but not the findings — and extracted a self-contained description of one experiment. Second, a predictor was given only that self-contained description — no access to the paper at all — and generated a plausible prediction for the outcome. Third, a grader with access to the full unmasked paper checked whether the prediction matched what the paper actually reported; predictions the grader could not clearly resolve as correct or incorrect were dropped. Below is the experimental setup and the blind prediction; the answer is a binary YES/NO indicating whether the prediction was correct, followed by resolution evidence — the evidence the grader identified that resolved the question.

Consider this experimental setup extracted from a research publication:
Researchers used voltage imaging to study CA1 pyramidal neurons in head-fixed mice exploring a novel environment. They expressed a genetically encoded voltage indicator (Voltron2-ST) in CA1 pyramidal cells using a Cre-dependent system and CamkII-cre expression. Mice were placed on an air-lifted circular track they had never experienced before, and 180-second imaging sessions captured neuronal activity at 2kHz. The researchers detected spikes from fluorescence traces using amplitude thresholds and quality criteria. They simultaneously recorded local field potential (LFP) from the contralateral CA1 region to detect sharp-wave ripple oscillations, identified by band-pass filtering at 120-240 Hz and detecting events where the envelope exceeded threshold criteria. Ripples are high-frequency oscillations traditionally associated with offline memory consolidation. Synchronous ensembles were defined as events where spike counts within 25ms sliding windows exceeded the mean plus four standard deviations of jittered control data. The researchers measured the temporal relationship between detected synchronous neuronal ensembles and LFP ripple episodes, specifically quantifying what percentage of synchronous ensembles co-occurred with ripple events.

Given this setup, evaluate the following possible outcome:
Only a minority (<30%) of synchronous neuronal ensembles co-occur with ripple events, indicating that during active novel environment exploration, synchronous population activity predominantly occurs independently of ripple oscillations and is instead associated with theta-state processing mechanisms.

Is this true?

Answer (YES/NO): YES